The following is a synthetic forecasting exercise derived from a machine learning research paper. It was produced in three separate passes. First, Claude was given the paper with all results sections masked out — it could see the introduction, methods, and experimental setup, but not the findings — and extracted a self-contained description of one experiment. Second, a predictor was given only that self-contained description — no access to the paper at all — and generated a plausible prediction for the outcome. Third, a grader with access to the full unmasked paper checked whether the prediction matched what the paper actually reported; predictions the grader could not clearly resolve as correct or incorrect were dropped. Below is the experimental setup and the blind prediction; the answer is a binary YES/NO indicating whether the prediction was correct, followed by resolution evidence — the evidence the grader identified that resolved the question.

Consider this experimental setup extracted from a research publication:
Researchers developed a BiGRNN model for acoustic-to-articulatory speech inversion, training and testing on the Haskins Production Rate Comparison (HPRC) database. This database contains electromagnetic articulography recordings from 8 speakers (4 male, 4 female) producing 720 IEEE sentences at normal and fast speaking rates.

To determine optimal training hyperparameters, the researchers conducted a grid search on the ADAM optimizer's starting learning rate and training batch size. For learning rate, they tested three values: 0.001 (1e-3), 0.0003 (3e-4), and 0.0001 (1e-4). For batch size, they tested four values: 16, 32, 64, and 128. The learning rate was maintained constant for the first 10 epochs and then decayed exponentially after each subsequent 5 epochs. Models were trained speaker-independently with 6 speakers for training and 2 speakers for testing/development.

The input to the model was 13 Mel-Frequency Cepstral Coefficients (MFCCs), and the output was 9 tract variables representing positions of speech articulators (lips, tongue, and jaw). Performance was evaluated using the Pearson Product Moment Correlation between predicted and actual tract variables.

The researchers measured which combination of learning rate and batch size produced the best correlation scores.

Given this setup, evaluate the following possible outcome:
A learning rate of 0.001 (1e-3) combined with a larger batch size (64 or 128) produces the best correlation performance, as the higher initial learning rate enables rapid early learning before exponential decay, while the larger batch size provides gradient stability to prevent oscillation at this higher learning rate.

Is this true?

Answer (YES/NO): YES